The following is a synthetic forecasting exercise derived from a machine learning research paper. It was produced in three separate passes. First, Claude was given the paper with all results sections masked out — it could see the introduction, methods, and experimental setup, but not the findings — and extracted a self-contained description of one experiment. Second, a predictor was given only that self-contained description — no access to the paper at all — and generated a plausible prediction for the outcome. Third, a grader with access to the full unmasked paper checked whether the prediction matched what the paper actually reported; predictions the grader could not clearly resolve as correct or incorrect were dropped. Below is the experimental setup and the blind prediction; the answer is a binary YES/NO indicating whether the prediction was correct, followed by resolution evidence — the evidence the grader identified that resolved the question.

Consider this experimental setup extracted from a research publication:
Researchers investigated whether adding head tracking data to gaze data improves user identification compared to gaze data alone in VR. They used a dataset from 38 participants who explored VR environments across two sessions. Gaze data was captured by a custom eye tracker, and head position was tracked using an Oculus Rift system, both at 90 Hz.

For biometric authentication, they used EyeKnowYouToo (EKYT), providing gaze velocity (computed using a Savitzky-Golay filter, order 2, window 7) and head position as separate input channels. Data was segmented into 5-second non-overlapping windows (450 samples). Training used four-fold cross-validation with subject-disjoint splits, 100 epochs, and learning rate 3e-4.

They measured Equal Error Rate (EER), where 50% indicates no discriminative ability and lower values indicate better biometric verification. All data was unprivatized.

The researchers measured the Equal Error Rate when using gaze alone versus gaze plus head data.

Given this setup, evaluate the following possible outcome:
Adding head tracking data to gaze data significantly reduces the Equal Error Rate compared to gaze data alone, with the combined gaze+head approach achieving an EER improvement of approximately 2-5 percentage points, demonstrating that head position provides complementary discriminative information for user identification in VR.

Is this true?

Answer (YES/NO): NO